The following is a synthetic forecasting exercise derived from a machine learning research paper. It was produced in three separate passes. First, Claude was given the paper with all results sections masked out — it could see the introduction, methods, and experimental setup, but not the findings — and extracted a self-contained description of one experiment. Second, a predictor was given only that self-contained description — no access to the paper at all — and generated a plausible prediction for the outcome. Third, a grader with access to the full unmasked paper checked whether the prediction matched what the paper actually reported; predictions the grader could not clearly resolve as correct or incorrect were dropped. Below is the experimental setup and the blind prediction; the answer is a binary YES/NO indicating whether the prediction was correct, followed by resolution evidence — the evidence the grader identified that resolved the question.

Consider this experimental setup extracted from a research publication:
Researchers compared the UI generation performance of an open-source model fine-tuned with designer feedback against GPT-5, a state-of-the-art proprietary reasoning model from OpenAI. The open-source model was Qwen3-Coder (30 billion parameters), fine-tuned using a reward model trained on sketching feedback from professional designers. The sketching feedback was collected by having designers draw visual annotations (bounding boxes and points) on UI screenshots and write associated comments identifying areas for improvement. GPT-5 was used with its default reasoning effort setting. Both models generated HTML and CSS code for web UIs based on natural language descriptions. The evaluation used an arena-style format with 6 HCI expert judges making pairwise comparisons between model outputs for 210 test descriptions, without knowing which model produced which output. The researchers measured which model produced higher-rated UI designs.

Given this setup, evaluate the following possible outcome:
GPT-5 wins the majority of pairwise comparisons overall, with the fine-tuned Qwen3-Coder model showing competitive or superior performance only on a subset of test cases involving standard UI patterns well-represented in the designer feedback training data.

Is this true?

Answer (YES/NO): NO